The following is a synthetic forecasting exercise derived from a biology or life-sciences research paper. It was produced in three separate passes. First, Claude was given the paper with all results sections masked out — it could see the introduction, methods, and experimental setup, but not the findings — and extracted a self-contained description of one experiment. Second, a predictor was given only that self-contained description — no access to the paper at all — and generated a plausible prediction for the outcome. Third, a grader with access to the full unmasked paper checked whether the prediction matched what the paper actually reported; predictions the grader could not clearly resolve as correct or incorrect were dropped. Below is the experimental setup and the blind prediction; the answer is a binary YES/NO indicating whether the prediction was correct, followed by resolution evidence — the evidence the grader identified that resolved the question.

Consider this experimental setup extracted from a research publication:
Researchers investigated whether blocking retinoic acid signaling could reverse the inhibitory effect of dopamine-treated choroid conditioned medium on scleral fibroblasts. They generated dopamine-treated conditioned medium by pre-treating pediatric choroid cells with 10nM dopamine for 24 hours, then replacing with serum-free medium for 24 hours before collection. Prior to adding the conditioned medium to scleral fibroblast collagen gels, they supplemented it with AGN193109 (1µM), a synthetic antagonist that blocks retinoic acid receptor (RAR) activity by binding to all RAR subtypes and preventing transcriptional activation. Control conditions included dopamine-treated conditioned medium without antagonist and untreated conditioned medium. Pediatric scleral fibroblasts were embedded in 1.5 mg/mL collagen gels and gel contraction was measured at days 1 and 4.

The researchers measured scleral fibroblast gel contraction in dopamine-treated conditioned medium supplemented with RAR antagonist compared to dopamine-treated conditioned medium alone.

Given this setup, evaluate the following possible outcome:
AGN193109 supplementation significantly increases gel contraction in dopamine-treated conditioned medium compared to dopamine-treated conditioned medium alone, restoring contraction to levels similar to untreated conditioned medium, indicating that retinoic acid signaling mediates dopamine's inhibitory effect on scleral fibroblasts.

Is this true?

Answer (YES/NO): YES